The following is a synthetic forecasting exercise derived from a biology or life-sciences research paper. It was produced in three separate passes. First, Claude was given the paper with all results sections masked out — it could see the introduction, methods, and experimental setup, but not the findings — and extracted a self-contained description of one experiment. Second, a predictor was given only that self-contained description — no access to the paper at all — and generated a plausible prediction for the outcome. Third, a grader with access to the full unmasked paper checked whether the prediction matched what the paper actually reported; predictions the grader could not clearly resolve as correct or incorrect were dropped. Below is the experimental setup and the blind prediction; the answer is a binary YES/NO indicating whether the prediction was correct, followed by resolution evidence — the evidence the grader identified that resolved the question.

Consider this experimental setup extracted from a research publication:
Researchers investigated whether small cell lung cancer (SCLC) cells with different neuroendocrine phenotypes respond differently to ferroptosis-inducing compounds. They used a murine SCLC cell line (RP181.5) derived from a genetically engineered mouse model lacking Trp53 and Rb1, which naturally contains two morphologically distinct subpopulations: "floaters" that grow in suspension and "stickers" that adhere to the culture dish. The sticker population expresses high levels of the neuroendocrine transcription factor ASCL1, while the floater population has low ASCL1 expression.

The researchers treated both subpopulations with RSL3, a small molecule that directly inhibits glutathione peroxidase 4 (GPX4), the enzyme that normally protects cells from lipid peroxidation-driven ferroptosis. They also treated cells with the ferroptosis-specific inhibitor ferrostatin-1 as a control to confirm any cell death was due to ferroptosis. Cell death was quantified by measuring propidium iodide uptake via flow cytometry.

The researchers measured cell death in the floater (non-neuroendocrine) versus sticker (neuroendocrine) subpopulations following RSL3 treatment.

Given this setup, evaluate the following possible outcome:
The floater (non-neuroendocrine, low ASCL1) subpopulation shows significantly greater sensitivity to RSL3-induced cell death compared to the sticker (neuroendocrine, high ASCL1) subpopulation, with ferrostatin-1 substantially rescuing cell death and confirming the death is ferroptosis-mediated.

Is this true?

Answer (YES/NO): NO